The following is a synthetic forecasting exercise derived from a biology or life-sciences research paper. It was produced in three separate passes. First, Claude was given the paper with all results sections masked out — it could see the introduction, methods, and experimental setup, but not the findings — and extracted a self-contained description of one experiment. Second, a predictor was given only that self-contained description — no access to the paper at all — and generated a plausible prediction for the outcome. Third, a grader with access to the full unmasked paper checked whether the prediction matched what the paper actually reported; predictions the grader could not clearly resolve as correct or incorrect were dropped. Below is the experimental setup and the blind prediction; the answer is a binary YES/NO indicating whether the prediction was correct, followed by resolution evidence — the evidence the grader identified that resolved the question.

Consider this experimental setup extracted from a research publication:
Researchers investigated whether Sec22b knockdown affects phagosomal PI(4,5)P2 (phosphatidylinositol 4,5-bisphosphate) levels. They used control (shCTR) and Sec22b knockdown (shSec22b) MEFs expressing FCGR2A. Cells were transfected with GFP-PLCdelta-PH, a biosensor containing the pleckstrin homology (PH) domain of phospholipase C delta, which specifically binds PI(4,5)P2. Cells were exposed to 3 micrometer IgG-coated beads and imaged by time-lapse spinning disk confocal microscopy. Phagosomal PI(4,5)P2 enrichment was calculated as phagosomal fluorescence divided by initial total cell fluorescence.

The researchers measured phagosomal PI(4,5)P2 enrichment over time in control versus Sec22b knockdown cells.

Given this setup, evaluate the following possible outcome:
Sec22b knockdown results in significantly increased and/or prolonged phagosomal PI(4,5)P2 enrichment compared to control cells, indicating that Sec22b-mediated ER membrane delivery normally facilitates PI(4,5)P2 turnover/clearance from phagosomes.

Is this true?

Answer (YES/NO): NO